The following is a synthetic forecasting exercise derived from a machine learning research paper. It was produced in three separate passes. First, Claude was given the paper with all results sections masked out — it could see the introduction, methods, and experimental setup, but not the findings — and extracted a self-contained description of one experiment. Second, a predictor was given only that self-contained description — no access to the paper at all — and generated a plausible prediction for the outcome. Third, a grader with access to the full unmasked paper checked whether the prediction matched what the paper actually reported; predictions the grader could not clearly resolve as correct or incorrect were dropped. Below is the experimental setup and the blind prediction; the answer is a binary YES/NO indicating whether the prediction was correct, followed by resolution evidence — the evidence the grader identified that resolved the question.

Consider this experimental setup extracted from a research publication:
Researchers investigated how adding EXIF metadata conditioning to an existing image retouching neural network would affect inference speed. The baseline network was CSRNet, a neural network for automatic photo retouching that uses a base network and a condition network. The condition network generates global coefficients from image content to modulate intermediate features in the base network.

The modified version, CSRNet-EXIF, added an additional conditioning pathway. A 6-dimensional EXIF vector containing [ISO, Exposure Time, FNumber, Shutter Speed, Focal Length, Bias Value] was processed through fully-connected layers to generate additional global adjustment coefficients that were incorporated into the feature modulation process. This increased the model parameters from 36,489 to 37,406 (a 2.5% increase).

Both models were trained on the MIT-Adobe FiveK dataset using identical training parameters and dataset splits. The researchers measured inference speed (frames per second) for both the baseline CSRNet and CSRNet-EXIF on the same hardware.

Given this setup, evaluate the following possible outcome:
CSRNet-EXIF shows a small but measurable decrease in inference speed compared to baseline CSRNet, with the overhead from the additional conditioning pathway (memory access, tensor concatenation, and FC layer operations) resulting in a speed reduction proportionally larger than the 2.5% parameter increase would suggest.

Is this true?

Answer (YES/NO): NO